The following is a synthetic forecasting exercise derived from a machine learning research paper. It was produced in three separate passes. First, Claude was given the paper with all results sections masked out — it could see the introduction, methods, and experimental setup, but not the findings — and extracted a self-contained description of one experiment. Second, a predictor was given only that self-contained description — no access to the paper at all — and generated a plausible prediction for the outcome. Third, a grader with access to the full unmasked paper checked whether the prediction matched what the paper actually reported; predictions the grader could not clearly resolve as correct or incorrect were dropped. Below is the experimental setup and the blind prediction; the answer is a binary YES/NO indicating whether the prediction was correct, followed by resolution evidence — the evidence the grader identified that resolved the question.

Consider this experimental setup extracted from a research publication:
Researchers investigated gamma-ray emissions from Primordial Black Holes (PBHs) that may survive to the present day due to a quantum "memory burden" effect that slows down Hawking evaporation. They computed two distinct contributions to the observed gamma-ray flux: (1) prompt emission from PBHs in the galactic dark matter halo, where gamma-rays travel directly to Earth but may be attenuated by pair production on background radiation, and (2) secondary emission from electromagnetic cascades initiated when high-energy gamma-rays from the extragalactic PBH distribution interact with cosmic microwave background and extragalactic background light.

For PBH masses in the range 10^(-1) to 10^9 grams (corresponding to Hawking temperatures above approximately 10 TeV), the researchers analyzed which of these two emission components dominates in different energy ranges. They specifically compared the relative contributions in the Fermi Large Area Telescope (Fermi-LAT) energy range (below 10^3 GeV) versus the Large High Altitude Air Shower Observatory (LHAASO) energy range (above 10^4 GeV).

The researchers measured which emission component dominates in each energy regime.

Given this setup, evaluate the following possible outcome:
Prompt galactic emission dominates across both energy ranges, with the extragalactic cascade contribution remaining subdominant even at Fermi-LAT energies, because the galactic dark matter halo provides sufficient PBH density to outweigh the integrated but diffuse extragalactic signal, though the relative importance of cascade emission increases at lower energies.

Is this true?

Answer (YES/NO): NO